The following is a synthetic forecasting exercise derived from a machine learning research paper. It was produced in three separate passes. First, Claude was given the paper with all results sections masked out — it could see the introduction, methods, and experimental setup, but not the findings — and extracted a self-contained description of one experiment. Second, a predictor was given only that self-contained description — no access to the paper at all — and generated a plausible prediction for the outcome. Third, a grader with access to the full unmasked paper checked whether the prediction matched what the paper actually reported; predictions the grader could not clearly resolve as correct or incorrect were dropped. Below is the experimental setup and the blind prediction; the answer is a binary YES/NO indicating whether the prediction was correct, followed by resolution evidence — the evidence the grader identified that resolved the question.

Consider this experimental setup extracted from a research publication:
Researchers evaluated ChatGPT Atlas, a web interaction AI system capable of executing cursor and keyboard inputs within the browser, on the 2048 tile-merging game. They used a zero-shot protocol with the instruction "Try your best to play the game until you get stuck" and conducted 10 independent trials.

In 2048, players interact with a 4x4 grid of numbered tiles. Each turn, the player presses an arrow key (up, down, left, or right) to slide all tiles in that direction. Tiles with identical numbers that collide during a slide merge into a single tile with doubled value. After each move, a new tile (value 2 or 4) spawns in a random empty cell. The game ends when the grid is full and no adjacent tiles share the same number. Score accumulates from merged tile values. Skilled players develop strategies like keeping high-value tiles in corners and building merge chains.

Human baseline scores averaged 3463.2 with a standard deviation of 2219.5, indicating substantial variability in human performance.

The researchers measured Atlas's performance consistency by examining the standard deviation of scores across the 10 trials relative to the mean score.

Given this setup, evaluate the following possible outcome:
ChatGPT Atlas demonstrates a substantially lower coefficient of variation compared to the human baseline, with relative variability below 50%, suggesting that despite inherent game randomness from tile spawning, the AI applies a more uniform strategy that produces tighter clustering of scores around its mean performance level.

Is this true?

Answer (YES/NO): NO